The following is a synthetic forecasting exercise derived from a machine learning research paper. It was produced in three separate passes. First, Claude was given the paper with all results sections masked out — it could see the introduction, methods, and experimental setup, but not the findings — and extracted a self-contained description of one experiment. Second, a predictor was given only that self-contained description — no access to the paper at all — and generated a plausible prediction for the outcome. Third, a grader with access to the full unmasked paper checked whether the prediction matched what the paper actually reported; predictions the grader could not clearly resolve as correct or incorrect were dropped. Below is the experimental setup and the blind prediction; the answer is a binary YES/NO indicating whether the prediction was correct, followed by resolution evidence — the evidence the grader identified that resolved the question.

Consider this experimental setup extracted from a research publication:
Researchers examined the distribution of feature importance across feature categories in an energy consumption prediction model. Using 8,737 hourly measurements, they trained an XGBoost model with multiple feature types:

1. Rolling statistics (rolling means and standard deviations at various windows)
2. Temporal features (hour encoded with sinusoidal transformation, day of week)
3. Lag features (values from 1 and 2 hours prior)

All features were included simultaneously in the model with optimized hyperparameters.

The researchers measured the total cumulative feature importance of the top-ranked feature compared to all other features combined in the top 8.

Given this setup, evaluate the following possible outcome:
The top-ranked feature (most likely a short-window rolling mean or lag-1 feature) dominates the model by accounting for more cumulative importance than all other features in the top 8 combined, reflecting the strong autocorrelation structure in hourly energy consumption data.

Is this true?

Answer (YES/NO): YES